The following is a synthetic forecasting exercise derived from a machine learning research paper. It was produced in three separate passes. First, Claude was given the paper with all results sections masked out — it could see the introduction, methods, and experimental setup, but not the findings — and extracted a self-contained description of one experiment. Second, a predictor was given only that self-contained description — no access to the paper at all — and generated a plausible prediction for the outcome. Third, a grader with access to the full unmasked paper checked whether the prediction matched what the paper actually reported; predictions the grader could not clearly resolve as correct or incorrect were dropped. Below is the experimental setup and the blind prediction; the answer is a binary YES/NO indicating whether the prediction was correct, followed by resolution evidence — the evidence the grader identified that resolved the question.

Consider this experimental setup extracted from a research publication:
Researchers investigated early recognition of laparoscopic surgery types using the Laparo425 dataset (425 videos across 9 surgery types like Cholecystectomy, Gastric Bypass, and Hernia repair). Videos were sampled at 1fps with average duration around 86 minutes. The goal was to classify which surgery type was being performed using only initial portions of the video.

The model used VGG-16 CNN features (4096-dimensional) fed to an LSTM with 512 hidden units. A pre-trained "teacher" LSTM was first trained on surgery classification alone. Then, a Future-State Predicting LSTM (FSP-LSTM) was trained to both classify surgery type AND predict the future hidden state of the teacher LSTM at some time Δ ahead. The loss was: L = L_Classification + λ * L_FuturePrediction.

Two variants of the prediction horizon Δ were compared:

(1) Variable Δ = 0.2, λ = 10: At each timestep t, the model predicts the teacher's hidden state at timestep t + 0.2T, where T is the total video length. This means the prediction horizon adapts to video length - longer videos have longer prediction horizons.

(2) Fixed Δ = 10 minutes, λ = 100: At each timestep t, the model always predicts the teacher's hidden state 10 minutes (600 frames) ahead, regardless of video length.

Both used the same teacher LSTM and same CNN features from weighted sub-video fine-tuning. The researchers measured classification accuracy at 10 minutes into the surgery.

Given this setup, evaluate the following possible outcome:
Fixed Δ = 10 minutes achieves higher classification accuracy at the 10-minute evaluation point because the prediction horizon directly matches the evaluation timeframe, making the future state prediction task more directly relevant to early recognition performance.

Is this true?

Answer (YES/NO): NO